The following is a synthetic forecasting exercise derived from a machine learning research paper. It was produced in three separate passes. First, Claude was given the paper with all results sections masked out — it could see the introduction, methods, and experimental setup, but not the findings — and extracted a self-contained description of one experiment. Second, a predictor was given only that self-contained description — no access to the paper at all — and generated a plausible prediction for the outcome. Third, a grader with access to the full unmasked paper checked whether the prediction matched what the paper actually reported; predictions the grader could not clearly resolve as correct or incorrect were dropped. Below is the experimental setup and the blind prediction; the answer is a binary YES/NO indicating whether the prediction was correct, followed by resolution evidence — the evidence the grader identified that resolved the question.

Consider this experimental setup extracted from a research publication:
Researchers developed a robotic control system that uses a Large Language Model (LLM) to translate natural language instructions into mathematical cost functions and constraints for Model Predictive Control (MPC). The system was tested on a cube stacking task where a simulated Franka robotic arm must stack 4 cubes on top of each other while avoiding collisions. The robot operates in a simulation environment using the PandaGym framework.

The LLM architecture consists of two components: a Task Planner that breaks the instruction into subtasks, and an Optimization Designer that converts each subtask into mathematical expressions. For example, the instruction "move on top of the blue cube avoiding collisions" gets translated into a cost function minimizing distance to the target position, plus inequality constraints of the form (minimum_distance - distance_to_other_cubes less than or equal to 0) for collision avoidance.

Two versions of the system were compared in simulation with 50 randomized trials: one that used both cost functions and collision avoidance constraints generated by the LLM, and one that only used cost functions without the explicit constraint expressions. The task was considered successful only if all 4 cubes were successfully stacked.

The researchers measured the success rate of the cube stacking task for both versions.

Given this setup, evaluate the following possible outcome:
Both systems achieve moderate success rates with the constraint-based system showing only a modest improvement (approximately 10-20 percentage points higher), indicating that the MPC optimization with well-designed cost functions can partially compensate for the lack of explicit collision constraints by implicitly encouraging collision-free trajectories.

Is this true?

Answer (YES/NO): NO